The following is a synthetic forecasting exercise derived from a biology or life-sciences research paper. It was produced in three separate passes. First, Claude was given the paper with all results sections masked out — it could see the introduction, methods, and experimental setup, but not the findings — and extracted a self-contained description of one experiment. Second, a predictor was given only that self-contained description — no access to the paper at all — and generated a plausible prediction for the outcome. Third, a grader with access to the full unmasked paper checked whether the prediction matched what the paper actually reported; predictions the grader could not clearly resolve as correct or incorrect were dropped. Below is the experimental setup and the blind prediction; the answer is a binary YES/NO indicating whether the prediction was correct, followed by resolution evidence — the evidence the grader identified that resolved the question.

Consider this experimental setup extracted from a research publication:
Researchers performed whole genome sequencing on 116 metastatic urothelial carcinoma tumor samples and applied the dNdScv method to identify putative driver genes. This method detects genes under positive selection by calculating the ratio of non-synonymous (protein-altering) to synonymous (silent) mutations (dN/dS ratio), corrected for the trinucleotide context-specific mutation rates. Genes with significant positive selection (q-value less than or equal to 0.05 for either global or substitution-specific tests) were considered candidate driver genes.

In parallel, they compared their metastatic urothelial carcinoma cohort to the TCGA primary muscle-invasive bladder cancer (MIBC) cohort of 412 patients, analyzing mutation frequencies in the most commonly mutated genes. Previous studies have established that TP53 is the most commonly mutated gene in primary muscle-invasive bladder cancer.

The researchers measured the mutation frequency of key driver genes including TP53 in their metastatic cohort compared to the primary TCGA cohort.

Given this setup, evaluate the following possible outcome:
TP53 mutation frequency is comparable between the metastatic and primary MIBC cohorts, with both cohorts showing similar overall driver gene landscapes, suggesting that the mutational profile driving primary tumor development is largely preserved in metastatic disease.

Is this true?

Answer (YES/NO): NO